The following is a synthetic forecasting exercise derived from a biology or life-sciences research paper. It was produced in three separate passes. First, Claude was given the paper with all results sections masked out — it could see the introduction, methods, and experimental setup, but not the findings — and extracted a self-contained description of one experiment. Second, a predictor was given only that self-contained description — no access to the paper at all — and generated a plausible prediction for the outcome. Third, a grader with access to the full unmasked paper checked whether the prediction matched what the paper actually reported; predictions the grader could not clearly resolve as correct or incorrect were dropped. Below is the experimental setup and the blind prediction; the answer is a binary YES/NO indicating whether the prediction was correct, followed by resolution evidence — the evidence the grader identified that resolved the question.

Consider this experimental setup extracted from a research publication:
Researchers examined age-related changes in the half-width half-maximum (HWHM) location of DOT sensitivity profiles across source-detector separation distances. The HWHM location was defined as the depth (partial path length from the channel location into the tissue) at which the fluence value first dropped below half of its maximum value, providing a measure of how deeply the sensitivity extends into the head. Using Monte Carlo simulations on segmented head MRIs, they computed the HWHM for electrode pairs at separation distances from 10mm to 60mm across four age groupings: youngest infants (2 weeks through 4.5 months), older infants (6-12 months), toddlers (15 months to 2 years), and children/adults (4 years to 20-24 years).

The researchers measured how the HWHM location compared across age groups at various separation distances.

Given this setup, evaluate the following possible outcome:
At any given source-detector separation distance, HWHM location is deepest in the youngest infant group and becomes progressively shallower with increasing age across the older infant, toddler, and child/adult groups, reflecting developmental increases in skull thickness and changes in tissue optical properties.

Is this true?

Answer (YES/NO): NO